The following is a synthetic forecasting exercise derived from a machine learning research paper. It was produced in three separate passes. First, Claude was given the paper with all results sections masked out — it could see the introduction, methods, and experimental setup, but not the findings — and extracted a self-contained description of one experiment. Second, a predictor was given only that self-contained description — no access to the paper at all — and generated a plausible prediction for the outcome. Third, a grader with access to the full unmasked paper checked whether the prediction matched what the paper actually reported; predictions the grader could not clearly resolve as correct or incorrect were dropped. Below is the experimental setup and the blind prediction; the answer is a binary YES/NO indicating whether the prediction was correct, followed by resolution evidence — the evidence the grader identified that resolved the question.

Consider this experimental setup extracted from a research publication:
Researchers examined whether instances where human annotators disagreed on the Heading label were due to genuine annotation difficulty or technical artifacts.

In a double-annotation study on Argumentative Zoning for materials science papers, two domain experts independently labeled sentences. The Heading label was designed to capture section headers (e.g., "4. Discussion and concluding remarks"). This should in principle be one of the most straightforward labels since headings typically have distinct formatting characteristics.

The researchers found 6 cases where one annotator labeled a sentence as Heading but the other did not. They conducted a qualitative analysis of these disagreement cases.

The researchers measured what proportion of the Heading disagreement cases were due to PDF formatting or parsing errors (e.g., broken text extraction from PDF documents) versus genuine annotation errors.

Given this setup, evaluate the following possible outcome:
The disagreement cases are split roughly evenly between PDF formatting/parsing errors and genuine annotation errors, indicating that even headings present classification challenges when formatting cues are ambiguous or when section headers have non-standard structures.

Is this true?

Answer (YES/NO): NO